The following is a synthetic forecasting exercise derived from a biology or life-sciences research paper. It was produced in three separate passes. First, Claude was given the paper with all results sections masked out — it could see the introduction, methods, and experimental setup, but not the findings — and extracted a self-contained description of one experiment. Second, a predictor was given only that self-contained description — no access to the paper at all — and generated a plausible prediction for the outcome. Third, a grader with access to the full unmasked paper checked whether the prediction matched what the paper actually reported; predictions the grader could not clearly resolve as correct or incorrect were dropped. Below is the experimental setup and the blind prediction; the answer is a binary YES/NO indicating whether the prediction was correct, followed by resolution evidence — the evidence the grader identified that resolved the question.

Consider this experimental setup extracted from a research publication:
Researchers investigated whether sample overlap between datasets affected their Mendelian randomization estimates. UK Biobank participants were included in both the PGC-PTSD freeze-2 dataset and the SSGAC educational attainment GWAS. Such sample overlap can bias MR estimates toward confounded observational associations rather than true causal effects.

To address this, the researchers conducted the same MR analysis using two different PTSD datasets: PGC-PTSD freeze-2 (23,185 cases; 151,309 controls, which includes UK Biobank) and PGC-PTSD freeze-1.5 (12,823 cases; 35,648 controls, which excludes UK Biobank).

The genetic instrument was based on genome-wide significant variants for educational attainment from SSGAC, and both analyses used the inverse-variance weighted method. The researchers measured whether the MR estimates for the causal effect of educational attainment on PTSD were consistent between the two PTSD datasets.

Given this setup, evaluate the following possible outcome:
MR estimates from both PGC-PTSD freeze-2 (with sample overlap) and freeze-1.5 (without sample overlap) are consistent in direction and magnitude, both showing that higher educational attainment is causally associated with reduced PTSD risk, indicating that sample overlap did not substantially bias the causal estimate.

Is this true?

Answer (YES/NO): YES